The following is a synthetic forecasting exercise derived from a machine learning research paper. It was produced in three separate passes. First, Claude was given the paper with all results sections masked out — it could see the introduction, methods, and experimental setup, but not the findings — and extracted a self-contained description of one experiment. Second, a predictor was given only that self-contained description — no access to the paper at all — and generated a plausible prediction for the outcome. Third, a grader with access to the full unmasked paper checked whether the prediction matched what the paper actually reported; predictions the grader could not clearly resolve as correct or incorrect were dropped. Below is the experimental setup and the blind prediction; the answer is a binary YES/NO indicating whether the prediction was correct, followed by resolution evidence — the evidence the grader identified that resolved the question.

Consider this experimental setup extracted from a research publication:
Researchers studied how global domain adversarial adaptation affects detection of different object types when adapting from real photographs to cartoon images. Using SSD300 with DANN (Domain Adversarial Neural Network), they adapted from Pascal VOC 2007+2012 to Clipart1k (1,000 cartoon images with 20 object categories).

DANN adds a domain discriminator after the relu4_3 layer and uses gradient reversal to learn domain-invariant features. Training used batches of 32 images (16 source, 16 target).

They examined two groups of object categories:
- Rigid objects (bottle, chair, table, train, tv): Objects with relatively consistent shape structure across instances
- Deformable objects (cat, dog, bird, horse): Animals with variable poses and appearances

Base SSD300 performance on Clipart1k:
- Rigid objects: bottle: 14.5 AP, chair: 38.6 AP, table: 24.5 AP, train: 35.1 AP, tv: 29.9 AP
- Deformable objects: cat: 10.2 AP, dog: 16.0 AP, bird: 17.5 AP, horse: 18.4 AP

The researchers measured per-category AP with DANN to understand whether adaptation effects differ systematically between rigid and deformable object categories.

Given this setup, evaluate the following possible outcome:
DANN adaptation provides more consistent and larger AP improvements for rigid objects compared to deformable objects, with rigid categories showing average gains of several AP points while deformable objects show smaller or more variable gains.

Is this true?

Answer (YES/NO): NO